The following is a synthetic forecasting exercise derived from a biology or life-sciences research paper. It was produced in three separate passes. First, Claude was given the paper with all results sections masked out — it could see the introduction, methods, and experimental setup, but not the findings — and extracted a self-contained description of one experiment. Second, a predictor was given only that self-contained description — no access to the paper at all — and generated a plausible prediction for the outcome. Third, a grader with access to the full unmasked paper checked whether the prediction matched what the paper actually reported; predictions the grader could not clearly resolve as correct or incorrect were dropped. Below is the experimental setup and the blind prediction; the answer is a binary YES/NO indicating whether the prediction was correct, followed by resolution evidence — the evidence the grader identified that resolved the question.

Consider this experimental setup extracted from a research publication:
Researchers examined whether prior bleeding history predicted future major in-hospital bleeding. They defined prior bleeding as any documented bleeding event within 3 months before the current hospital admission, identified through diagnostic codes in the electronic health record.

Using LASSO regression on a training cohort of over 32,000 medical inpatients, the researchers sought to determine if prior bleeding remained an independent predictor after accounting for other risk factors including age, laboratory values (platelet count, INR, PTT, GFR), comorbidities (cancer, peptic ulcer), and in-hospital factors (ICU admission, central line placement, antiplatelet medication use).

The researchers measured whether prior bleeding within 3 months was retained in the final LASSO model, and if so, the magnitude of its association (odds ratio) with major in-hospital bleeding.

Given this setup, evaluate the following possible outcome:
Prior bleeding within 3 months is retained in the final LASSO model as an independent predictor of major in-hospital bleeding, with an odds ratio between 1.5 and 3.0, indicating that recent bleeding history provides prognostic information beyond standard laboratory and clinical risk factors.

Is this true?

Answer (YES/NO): NO